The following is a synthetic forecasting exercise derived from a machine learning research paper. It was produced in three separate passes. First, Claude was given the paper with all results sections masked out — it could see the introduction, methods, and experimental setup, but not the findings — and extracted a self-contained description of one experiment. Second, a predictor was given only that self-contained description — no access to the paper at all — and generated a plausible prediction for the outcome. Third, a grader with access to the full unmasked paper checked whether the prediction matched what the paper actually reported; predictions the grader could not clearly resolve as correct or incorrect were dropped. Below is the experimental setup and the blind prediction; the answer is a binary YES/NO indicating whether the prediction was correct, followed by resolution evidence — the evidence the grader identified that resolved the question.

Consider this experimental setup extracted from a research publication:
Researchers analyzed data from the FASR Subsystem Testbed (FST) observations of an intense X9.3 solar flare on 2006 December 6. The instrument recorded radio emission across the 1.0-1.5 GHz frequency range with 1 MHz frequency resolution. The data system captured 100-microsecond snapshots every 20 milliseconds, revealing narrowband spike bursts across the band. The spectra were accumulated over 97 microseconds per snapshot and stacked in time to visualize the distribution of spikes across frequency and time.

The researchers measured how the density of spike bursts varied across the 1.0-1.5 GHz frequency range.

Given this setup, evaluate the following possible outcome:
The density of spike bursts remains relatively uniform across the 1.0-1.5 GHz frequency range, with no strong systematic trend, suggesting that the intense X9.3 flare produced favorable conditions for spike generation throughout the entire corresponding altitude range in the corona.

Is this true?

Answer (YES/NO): NO